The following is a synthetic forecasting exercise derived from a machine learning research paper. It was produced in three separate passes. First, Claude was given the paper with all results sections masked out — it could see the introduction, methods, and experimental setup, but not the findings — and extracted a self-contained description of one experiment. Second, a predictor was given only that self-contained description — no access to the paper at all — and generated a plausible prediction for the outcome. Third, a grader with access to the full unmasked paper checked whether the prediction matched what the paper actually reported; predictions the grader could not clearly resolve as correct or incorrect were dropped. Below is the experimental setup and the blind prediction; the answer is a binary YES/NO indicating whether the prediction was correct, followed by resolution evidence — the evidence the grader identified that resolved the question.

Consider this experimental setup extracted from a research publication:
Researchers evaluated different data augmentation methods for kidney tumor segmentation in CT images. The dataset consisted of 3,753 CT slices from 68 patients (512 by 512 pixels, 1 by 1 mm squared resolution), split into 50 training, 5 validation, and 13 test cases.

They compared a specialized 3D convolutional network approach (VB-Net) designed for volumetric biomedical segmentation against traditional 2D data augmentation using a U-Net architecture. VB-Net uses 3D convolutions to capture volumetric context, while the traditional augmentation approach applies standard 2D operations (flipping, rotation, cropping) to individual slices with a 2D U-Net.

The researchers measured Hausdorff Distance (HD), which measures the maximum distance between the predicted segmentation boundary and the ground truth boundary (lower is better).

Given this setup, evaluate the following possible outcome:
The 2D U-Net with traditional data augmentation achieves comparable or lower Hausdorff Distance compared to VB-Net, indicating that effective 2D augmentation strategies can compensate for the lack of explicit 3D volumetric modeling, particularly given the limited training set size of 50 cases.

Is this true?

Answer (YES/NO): YES